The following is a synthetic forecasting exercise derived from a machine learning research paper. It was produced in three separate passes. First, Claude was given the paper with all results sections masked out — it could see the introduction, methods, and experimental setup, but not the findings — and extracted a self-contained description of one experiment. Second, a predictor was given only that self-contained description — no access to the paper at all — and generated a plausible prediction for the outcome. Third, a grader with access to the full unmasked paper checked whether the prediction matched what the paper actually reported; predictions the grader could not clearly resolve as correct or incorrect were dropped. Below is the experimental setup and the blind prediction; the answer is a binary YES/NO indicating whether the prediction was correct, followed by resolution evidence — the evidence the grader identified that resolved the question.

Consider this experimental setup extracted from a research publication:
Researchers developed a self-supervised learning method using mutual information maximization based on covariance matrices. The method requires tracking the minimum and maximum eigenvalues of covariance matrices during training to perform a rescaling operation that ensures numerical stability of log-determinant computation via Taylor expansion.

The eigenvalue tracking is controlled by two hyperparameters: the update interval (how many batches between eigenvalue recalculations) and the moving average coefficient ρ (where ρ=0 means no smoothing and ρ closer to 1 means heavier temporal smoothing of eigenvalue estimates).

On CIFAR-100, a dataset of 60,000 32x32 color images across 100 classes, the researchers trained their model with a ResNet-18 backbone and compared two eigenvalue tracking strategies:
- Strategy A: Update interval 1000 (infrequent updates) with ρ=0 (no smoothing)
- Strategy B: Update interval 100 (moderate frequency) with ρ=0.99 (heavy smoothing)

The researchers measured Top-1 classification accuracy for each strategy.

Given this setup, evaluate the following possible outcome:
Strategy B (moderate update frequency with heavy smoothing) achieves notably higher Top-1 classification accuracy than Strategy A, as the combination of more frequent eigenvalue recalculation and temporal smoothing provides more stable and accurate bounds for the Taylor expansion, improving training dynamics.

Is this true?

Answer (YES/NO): NO